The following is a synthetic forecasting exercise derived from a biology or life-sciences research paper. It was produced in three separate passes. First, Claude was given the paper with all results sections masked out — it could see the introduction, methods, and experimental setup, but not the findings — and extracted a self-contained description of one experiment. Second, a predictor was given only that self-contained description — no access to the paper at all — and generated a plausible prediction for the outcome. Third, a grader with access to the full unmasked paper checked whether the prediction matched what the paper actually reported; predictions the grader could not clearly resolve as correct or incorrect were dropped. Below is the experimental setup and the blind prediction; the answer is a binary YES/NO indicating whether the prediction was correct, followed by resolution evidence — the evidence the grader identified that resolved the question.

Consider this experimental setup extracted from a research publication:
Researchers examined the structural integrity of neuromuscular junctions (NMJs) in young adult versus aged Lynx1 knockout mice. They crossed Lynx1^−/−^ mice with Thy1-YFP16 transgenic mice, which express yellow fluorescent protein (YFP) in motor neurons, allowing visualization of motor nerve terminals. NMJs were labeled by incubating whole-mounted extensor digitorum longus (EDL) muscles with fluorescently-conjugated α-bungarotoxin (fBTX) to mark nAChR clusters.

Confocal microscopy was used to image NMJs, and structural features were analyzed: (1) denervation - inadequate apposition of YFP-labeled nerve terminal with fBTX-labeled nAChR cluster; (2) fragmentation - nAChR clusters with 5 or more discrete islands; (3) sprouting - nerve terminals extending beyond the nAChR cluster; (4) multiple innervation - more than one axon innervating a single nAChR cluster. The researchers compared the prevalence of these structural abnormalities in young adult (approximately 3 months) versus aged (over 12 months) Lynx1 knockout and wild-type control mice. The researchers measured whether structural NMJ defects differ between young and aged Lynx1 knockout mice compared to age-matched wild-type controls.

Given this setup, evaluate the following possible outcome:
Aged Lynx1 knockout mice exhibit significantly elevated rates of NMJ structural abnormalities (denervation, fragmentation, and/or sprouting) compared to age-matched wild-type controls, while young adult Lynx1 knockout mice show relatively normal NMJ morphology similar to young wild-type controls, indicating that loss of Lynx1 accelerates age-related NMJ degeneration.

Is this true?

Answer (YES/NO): NO